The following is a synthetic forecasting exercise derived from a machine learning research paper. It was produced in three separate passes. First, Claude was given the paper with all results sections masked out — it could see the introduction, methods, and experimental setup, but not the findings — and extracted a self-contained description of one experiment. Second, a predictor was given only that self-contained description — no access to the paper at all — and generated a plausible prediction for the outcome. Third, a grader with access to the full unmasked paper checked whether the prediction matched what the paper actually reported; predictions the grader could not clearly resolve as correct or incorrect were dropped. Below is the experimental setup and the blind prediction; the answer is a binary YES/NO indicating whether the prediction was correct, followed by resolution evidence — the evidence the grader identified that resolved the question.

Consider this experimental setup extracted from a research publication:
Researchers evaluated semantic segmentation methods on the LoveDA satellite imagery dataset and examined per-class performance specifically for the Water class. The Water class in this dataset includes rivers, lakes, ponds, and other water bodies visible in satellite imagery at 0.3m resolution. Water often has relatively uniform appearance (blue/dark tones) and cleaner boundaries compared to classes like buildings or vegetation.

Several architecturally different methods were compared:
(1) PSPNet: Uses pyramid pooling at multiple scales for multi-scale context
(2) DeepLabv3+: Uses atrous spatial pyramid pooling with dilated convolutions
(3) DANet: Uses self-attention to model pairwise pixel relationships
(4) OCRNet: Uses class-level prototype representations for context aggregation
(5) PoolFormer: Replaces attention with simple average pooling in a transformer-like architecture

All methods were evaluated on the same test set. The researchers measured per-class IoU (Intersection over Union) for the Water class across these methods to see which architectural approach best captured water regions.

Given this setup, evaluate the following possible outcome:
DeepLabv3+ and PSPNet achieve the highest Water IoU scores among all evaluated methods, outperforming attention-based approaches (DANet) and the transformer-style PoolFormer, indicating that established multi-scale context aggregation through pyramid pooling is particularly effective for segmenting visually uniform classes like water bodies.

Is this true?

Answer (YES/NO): NO